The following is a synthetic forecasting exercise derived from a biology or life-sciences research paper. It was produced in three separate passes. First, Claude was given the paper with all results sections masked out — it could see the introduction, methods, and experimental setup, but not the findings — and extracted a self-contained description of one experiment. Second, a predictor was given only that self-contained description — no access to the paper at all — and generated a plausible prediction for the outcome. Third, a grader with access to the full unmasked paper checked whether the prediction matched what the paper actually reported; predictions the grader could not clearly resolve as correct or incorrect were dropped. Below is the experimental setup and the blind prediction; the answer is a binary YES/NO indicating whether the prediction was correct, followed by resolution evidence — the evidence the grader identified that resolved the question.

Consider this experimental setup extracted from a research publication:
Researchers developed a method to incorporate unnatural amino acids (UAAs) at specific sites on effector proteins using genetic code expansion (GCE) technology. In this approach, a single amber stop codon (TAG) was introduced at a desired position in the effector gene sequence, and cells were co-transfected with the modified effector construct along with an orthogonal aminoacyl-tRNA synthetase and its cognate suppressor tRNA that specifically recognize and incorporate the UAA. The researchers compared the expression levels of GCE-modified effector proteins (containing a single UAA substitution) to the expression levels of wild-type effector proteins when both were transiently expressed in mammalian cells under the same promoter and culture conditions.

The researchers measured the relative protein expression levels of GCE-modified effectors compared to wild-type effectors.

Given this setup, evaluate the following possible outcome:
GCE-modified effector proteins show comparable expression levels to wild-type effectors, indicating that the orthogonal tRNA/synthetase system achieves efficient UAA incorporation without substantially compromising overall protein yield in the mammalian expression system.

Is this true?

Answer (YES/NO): NO